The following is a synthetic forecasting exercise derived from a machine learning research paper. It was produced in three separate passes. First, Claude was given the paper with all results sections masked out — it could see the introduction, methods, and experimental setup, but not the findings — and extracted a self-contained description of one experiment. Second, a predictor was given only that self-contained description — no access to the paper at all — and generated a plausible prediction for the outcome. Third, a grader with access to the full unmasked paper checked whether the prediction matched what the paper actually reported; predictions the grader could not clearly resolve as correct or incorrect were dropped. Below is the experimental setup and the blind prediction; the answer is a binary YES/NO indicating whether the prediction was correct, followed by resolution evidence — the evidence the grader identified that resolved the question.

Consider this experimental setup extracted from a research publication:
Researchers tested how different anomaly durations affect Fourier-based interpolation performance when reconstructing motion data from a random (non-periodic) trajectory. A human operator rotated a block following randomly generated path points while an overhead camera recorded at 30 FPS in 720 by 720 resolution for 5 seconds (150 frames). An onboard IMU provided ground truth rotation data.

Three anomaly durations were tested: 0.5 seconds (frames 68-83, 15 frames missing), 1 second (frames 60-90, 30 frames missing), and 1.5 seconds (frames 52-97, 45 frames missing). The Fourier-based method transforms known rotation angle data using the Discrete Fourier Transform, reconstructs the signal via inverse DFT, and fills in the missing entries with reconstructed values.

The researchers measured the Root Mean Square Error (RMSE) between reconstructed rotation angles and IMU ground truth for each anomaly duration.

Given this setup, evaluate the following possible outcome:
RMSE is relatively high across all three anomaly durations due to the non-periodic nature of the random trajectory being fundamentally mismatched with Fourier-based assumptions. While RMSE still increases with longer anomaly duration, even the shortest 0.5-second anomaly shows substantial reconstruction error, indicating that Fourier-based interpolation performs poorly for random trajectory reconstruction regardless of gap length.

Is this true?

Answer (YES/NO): NO